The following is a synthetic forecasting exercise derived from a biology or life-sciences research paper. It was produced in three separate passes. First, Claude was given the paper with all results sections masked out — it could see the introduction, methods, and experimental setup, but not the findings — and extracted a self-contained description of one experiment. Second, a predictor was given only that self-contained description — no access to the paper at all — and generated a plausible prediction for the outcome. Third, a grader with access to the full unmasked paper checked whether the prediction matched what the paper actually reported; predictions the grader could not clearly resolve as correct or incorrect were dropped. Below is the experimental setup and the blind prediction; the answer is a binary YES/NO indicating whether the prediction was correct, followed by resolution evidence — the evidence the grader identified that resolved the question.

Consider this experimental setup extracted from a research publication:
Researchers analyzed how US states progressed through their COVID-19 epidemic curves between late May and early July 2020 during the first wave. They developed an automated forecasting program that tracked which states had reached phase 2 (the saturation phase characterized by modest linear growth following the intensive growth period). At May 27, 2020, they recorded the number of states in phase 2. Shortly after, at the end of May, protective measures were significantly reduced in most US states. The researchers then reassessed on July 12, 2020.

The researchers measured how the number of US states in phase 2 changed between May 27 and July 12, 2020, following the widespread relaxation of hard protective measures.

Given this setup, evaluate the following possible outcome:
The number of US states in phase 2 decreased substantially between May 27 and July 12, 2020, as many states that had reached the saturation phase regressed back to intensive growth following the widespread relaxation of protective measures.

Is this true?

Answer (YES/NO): YES